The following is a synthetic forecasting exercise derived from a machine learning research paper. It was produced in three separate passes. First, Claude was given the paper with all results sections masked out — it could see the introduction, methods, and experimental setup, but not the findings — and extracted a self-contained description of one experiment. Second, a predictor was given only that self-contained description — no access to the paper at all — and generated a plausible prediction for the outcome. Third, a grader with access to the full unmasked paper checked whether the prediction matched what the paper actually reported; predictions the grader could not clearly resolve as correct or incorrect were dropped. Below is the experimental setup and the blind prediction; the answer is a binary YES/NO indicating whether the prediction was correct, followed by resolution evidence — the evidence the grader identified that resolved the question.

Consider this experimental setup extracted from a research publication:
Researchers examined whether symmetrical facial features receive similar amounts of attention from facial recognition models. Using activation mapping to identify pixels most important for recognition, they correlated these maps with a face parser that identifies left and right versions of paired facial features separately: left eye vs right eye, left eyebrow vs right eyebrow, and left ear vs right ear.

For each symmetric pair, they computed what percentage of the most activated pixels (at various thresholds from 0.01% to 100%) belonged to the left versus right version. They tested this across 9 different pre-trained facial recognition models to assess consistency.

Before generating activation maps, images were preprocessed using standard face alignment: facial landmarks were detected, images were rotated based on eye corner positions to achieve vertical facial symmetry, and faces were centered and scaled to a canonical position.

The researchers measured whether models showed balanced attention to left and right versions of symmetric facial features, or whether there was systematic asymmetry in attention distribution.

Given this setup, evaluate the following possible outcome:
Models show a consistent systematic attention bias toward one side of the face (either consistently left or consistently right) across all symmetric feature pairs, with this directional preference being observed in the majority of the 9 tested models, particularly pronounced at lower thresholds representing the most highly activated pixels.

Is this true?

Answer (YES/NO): NO